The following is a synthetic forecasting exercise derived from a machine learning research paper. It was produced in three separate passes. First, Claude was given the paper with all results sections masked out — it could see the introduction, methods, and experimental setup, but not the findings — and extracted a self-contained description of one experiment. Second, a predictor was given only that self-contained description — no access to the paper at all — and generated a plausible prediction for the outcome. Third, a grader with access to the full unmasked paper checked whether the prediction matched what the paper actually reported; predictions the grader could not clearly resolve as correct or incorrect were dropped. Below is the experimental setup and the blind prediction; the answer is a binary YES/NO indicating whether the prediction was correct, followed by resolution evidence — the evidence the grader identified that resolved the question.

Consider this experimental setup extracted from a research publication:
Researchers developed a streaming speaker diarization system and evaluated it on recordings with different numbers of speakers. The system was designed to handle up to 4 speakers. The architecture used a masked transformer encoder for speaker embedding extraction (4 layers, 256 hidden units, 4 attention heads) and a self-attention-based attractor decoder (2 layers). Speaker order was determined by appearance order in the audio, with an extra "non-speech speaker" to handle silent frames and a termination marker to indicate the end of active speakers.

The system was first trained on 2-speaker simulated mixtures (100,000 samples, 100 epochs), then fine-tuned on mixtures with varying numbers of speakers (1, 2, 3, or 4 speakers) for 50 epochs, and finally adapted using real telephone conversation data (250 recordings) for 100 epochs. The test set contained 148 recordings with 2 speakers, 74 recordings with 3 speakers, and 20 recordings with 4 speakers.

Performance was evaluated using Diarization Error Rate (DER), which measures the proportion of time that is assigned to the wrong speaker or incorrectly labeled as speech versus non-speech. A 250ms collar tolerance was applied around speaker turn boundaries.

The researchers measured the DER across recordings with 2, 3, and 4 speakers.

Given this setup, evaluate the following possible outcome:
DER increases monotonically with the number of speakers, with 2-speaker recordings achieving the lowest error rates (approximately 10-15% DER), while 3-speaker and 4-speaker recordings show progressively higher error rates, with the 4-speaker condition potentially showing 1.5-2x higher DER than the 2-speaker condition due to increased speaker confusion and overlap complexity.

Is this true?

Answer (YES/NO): YES